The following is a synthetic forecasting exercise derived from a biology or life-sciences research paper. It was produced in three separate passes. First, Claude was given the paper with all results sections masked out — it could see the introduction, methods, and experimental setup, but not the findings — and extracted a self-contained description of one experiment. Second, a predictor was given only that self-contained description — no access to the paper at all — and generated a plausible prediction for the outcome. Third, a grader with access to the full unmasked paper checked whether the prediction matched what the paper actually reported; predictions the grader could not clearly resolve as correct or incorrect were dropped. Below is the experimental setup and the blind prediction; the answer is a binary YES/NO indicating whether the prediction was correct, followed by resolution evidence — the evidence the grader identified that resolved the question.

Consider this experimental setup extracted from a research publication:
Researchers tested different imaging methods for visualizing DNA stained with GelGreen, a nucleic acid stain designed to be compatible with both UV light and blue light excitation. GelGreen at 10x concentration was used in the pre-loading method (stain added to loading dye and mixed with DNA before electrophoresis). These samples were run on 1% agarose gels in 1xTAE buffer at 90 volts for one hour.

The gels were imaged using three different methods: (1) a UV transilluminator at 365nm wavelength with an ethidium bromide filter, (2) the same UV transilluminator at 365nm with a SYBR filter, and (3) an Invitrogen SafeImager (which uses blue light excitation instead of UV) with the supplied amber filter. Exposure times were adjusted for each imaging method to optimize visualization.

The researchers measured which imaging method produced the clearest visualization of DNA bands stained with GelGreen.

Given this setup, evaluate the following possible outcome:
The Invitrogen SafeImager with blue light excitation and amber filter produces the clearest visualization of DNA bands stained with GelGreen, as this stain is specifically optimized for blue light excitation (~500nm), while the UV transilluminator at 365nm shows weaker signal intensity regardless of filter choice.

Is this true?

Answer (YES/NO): NO